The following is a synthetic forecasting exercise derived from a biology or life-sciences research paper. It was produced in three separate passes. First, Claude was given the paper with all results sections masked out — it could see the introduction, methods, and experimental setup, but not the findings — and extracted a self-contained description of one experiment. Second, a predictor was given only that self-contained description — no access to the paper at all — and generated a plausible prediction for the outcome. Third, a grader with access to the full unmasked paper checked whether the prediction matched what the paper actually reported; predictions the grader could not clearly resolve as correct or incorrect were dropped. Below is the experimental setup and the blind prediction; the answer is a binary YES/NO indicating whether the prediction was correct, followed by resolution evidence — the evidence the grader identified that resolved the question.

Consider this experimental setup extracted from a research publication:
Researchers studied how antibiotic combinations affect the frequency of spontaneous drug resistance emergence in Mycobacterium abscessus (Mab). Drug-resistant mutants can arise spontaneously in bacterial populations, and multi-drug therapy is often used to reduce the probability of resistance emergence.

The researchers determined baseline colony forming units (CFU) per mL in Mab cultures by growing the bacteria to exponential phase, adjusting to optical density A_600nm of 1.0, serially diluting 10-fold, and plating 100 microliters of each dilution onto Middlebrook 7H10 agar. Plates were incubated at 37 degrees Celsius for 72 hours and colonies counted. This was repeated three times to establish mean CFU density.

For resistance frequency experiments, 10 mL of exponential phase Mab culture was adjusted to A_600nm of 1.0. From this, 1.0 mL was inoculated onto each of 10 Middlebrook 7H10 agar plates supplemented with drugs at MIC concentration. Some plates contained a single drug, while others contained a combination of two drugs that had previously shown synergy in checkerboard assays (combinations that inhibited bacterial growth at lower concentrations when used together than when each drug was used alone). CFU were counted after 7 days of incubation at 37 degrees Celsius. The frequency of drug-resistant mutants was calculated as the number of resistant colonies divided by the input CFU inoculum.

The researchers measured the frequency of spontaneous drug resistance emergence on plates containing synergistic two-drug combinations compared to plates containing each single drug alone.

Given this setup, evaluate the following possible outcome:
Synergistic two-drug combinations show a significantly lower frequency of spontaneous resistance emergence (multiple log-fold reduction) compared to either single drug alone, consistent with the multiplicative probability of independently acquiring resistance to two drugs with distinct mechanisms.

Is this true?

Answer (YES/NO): YES